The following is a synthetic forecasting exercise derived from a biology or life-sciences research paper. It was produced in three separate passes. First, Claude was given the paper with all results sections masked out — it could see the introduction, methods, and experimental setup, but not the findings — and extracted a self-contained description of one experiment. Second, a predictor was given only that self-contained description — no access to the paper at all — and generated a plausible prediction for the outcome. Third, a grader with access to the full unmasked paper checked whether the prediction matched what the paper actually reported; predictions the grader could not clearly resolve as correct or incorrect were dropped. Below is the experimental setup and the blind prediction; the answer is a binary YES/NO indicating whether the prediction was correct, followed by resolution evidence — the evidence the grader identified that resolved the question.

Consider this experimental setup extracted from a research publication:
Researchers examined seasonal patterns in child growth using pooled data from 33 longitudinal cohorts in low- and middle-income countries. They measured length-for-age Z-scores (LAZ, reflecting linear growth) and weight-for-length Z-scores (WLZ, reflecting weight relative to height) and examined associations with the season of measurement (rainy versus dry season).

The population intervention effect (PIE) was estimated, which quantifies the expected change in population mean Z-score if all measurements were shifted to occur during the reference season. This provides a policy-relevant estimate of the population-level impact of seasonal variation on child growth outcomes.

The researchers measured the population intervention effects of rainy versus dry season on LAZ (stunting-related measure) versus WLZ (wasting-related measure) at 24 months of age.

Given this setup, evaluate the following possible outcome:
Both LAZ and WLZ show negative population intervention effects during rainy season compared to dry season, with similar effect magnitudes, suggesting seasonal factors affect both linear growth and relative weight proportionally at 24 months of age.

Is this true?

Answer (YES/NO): NO